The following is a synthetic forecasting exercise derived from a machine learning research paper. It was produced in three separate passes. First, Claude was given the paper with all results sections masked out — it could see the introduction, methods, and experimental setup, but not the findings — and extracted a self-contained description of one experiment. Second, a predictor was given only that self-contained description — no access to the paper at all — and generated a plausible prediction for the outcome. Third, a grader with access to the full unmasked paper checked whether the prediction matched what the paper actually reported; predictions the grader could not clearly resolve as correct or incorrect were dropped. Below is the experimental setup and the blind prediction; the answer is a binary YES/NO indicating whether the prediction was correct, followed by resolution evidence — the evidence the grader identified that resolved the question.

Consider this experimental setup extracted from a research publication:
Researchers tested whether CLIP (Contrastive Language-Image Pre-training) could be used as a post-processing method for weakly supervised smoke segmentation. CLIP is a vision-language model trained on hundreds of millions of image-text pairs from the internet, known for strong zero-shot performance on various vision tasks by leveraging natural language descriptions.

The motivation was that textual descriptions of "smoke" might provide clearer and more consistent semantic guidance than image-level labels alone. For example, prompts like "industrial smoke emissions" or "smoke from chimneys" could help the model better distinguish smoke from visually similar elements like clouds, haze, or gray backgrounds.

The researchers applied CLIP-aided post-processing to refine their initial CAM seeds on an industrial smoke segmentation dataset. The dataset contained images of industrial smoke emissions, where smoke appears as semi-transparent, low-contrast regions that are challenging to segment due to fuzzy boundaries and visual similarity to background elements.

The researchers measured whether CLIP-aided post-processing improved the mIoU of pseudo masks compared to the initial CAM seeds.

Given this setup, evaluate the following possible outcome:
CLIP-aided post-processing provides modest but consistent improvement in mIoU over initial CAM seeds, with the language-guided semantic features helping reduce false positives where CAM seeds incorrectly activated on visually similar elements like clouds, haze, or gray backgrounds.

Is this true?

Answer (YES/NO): NO